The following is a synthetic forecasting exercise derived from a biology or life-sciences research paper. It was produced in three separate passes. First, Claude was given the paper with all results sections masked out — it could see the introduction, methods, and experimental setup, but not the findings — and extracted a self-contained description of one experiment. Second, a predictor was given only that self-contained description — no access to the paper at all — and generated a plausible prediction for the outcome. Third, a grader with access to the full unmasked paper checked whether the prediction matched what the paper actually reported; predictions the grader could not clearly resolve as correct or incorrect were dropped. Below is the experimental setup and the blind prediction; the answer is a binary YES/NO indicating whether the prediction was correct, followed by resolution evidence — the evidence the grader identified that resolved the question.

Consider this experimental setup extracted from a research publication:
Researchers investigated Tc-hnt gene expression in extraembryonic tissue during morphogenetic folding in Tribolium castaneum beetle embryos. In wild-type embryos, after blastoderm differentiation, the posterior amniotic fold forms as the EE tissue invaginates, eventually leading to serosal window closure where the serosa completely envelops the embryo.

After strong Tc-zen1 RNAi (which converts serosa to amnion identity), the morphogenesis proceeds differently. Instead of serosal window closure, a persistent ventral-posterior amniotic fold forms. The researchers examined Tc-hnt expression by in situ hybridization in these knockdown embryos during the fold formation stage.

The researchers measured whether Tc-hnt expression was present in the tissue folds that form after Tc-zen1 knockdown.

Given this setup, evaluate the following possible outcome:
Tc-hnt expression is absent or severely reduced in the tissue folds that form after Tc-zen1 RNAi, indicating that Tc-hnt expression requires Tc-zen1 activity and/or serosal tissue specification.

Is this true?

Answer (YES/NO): NO